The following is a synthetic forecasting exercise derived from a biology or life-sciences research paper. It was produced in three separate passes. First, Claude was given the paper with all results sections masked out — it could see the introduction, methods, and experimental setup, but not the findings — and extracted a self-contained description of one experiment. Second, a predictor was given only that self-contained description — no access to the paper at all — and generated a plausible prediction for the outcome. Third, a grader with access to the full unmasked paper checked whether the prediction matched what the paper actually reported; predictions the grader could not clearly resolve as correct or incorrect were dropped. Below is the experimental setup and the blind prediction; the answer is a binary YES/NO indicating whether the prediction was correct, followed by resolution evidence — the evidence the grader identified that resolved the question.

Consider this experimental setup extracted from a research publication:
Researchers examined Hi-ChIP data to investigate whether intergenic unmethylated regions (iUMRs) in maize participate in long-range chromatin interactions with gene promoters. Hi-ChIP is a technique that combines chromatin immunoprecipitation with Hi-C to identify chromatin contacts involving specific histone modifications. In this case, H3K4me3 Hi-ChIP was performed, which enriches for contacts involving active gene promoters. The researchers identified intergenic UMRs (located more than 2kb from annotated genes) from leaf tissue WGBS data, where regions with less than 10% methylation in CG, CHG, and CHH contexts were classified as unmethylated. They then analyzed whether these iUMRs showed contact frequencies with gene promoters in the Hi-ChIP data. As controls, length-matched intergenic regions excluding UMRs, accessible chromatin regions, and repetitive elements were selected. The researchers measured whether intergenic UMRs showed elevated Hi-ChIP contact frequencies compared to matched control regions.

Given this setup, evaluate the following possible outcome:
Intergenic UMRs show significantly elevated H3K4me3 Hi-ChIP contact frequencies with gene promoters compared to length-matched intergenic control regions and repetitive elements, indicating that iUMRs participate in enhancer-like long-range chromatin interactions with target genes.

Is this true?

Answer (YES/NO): YES